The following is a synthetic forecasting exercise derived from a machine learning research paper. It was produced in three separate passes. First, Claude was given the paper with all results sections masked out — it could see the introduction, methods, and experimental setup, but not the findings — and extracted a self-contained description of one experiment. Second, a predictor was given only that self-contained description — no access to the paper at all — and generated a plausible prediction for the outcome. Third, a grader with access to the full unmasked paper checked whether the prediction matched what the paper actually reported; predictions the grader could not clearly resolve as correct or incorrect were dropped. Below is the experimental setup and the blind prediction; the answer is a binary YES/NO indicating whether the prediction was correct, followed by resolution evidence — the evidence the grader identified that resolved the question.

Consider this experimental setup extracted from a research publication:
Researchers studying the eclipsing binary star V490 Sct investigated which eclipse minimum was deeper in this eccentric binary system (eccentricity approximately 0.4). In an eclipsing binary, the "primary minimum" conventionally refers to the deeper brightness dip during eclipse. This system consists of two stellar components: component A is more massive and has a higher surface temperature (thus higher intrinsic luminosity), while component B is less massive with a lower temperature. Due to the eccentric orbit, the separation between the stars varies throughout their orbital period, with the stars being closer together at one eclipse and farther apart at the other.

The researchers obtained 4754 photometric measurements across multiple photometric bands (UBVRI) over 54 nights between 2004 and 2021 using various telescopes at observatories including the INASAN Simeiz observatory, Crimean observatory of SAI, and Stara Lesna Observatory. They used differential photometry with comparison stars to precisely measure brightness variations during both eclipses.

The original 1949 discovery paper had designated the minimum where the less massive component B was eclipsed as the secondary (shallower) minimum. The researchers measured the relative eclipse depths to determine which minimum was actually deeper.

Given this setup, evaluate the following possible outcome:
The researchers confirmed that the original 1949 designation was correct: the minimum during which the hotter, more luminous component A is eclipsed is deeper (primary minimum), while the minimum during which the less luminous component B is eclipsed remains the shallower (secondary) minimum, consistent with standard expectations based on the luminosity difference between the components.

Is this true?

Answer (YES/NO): NO